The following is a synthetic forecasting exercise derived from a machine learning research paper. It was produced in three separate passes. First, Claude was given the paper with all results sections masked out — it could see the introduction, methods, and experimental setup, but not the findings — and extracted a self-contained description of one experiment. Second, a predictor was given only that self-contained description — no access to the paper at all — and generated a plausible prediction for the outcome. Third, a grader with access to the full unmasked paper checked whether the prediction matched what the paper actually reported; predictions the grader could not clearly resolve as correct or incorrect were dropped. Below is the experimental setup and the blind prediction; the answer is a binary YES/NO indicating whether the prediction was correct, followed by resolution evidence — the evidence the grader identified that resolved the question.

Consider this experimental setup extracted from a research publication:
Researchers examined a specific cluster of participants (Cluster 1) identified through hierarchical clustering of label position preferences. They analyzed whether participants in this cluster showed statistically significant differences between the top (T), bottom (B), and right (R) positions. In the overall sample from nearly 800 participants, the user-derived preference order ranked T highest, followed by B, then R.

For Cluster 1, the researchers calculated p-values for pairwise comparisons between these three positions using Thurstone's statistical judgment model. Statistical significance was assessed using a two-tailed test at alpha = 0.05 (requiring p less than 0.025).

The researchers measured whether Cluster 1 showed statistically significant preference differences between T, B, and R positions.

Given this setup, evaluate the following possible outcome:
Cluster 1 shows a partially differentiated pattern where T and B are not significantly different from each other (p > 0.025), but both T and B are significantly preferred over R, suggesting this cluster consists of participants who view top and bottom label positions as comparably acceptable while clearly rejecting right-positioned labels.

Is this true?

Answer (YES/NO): NO